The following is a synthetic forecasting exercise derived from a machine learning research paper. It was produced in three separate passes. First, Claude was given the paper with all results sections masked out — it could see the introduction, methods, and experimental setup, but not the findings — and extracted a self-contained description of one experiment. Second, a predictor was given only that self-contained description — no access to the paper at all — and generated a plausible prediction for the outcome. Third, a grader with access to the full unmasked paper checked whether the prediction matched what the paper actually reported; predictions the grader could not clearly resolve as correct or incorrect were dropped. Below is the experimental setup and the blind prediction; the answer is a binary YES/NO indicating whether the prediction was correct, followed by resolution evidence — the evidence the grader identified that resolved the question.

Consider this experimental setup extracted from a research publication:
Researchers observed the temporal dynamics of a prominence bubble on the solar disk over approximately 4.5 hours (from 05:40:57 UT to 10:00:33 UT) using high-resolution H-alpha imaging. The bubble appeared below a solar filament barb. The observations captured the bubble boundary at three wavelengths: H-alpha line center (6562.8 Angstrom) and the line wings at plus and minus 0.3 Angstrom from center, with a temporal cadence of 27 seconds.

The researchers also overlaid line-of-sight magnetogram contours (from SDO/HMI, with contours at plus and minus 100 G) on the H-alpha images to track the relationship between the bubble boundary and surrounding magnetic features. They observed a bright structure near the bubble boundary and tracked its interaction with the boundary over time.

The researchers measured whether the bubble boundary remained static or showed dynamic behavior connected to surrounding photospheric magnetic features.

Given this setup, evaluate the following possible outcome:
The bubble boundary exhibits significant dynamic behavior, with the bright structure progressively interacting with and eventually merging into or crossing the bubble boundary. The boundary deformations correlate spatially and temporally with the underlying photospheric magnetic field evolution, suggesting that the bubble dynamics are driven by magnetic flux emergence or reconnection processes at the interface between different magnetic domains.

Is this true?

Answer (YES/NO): NO